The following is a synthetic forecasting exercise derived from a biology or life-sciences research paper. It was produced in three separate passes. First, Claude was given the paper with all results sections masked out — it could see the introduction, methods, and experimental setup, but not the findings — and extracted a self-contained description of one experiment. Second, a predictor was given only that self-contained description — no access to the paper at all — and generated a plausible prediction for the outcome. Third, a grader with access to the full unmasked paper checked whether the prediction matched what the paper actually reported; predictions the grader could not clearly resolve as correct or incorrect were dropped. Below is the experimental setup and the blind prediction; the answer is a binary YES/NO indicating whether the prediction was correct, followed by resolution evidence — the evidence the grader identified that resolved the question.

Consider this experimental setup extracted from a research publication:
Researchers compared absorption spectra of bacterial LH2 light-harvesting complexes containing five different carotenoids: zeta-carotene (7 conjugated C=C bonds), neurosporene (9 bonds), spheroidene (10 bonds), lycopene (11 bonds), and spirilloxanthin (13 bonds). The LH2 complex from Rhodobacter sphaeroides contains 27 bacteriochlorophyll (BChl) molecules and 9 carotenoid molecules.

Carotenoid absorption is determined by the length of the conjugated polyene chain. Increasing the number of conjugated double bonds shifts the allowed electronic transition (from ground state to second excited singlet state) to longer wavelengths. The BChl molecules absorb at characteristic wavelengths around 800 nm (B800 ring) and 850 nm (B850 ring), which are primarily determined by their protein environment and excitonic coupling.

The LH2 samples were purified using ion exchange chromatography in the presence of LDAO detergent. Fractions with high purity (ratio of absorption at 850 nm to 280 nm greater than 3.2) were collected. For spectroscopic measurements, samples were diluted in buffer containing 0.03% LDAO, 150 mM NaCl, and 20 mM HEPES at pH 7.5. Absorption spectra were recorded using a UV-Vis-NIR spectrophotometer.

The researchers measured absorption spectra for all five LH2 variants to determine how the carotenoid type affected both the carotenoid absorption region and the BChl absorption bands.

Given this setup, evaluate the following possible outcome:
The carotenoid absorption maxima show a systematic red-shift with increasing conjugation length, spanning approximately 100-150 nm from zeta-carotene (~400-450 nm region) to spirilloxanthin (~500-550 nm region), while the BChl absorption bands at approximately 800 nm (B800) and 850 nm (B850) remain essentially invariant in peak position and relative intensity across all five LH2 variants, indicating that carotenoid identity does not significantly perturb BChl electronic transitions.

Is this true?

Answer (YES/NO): NO